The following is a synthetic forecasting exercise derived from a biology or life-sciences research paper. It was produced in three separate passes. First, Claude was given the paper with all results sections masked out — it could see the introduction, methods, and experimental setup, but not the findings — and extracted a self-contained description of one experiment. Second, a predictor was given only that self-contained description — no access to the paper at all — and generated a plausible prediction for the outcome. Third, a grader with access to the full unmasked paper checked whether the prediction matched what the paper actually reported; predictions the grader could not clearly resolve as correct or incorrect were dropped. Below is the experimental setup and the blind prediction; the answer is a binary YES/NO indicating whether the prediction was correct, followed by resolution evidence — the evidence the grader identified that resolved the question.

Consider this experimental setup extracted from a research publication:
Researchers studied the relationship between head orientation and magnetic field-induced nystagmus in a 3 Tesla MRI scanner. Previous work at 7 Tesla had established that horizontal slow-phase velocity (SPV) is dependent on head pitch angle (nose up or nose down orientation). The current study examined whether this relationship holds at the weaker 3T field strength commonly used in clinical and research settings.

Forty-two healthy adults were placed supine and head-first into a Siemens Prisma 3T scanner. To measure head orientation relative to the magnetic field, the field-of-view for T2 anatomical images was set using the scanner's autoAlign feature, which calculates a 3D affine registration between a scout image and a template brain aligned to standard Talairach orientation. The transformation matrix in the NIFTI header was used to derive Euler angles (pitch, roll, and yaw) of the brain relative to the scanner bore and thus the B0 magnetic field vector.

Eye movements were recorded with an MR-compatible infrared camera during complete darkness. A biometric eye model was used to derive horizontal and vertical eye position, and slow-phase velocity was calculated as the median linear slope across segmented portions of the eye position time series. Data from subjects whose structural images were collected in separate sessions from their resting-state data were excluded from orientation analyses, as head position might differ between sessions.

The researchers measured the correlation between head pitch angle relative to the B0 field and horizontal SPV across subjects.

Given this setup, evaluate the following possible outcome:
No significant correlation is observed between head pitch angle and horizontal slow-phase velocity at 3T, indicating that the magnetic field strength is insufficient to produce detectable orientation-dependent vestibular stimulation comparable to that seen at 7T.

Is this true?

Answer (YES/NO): NO